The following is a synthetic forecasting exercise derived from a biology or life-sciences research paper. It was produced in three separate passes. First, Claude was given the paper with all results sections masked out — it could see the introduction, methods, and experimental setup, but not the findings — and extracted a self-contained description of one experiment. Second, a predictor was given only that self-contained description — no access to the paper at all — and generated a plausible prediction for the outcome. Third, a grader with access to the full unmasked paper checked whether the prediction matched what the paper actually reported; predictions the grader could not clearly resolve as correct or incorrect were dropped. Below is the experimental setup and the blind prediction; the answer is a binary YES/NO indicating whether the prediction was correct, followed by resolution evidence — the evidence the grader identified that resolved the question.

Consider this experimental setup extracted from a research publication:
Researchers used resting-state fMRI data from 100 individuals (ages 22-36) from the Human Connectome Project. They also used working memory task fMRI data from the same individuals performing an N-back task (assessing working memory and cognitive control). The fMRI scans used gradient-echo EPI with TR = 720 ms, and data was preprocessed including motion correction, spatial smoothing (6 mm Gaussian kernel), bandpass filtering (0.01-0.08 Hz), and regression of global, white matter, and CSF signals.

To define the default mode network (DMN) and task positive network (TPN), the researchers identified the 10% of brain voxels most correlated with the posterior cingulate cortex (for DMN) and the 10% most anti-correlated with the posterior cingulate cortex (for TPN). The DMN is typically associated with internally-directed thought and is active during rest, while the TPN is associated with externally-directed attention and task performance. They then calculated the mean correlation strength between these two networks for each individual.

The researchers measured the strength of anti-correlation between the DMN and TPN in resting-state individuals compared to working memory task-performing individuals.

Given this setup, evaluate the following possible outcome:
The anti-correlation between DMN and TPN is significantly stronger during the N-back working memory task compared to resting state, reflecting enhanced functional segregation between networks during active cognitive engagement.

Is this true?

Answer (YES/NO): YES